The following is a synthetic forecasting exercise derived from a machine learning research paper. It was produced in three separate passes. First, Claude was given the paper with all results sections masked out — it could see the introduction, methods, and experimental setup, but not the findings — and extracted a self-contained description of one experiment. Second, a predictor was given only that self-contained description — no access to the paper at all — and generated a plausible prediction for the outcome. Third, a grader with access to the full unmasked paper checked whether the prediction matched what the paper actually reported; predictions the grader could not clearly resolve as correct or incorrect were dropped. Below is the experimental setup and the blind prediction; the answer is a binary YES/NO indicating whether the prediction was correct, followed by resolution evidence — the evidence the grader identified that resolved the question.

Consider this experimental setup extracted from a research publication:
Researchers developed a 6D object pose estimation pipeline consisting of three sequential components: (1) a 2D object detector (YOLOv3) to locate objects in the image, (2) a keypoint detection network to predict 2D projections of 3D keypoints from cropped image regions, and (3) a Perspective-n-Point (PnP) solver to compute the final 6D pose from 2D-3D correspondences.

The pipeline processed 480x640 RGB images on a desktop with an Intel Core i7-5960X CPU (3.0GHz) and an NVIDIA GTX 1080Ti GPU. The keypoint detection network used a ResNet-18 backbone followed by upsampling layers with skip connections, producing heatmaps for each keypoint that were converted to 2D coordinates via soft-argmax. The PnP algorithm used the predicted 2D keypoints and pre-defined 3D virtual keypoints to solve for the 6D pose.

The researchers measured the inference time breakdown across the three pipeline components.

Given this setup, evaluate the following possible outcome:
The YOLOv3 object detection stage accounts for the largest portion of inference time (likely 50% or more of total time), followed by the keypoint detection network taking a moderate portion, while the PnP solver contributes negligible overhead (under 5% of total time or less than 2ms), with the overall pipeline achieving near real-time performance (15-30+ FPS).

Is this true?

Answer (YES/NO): YES